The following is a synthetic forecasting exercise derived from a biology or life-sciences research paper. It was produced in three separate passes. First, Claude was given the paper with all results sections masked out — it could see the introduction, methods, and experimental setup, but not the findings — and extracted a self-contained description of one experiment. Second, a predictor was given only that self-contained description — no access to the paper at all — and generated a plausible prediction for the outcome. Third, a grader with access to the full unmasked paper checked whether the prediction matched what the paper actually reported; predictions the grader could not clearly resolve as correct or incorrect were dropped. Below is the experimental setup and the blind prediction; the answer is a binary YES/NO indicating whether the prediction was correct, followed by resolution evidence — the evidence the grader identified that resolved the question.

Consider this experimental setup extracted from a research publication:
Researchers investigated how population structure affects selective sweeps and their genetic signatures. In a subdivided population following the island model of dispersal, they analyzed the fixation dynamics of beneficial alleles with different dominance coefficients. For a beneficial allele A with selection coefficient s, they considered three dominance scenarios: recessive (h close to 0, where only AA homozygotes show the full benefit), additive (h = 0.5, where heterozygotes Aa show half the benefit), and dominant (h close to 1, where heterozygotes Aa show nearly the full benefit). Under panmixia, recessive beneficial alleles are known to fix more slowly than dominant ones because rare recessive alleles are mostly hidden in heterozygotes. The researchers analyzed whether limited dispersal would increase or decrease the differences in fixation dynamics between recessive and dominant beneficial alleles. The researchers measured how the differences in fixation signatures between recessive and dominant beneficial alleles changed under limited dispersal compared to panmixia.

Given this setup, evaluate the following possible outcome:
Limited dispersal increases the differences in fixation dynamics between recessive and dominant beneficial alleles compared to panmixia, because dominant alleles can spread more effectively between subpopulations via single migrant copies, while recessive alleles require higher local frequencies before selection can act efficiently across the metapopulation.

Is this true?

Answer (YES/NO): NO